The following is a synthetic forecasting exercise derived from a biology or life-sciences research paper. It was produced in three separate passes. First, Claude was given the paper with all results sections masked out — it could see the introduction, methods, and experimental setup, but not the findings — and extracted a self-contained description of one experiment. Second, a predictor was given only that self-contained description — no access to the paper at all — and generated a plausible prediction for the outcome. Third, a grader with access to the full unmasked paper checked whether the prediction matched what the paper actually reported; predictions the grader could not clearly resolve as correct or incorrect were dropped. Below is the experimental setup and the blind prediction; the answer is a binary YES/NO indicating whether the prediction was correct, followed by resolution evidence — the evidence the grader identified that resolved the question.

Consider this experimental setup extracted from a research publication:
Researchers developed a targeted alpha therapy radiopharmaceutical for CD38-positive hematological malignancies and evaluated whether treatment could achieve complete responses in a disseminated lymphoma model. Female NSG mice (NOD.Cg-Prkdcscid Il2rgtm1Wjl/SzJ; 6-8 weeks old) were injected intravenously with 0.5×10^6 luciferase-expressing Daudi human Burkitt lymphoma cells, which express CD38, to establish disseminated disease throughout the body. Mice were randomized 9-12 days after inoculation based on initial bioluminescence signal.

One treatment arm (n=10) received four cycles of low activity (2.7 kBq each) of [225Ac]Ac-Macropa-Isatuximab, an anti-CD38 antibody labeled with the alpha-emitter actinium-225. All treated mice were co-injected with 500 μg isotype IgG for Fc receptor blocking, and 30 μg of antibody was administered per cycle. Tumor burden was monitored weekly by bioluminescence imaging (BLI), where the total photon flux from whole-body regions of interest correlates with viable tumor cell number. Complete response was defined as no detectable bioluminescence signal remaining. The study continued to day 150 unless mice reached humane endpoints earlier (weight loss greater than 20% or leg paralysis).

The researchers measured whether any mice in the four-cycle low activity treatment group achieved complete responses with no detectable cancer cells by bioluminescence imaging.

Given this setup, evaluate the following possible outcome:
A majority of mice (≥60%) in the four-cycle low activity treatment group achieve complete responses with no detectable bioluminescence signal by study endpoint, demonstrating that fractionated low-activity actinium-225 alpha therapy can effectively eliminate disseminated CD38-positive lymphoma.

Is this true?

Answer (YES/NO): NO